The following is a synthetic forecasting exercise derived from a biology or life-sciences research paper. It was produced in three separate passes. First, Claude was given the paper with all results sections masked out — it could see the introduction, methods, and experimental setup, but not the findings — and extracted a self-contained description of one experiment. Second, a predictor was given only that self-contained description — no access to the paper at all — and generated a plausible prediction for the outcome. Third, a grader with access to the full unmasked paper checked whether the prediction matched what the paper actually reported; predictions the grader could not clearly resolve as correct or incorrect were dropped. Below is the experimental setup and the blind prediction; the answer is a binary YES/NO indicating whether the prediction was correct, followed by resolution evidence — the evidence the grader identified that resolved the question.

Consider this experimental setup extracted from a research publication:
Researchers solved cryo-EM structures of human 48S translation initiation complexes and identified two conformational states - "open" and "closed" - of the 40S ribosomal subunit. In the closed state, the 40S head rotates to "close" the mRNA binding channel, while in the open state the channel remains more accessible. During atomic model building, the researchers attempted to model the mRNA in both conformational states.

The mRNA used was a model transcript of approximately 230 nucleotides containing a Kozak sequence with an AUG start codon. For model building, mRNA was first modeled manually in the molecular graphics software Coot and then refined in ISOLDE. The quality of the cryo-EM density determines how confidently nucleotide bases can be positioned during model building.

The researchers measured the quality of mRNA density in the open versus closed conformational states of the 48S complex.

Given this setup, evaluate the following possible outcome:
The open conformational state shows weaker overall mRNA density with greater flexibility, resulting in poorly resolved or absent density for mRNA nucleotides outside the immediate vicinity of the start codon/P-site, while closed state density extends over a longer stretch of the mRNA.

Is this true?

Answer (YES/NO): NO